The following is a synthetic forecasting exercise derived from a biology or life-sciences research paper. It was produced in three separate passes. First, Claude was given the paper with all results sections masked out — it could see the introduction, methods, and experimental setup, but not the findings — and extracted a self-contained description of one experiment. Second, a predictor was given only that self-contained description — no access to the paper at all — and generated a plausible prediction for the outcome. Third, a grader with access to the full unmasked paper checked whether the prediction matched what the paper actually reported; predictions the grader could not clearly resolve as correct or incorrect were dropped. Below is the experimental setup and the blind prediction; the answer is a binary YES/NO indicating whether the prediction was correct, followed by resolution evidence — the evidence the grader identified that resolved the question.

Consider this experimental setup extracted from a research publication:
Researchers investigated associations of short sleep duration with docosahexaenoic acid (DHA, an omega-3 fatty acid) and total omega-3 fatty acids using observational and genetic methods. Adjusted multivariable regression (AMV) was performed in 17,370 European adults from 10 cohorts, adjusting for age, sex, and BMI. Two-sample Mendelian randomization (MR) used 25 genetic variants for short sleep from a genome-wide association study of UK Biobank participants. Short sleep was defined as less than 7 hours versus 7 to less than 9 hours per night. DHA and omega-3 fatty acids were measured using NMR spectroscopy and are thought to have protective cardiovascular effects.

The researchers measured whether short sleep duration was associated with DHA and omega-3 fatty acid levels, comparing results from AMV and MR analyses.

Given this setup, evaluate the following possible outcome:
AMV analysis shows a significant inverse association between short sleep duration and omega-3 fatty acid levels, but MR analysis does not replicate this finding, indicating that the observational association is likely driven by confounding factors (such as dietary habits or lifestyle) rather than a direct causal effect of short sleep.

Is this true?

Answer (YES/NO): YES